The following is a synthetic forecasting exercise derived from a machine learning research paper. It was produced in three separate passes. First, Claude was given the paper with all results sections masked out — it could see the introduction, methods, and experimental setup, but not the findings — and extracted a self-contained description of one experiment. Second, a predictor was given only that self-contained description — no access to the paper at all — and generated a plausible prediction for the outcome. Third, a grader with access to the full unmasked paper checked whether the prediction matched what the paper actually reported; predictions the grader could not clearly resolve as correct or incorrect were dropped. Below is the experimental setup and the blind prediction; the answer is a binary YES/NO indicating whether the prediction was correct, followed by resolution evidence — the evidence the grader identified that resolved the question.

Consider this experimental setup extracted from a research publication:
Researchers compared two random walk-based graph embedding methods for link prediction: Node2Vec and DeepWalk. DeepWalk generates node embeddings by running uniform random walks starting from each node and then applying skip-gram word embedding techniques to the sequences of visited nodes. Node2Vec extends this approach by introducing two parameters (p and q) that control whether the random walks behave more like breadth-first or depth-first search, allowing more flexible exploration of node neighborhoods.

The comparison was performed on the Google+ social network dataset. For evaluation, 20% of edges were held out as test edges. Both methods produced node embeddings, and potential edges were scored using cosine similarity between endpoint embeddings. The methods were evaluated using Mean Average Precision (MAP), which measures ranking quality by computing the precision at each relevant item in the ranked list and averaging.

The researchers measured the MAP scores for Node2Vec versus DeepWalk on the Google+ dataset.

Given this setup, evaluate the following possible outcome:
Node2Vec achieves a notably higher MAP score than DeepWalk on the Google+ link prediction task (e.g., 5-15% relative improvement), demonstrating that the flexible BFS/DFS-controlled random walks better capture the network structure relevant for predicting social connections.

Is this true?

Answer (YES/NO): YES